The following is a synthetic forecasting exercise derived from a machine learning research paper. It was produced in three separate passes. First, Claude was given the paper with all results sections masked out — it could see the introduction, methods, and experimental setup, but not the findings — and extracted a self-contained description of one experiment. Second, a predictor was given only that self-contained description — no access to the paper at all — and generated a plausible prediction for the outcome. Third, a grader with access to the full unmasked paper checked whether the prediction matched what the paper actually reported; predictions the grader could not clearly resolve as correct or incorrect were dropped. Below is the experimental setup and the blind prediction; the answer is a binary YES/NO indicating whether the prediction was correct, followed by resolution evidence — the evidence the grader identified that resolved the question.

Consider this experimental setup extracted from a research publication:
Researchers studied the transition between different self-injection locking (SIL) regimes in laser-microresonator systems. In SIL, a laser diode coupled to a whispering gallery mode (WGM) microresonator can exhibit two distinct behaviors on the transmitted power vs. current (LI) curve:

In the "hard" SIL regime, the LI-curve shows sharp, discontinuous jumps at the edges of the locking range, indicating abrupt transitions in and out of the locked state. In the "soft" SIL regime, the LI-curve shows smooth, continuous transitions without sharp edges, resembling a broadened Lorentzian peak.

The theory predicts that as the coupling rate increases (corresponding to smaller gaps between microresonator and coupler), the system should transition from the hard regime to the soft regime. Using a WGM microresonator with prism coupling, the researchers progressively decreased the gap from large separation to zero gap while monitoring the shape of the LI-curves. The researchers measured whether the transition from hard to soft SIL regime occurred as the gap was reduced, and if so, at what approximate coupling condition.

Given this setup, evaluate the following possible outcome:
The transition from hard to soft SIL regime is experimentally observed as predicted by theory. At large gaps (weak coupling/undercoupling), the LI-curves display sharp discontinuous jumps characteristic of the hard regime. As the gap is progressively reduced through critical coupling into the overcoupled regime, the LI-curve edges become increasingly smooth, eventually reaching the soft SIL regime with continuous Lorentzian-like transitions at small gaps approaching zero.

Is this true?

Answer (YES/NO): YES